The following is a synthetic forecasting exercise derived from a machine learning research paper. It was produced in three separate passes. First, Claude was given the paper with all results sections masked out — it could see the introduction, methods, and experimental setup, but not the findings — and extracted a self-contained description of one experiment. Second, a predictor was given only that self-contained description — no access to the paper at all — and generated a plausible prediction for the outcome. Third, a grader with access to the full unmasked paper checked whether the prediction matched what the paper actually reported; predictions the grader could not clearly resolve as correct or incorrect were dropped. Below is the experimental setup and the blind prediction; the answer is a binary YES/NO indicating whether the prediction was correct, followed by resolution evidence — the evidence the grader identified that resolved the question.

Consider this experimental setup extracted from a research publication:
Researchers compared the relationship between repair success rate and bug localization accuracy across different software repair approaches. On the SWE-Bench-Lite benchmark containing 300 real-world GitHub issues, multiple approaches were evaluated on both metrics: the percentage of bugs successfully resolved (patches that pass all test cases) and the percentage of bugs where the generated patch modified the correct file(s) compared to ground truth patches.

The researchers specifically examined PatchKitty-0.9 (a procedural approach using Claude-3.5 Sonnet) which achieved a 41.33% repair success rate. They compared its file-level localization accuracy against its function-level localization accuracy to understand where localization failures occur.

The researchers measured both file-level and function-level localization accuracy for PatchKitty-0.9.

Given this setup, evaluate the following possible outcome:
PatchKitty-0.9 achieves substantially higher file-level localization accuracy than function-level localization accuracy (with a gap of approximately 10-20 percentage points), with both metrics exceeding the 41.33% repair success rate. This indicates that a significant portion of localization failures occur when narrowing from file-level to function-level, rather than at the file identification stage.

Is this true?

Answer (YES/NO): NO